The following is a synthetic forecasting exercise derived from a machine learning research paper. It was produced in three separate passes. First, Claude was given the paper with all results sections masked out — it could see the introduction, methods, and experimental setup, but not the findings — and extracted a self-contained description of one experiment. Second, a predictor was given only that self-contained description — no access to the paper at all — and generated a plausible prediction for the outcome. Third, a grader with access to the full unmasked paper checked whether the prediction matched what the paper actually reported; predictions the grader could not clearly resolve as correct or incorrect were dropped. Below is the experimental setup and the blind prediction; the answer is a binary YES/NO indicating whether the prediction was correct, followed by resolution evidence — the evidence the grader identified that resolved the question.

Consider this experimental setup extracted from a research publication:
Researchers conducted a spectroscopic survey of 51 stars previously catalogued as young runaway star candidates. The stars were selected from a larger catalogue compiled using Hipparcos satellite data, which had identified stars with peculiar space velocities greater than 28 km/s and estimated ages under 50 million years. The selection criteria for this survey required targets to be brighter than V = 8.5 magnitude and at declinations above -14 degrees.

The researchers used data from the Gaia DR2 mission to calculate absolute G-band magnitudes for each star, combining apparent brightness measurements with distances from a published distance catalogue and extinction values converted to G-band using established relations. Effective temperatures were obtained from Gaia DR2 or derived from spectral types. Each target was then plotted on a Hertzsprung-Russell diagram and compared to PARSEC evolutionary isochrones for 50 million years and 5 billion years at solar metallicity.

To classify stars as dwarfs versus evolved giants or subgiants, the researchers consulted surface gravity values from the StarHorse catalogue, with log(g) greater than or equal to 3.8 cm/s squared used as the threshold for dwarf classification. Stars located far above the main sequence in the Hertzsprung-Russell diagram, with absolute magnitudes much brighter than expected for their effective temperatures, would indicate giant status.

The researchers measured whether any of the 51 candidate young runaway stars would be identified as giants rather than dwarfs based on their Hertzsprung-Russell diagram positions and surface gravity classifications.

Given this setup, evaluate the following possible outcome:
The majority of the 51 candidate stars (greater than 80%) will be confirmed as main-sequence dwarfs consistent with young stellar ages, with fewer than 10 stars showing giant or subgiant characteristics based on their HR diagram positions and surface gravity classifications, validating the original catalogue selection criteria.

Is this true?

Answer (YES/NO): NO